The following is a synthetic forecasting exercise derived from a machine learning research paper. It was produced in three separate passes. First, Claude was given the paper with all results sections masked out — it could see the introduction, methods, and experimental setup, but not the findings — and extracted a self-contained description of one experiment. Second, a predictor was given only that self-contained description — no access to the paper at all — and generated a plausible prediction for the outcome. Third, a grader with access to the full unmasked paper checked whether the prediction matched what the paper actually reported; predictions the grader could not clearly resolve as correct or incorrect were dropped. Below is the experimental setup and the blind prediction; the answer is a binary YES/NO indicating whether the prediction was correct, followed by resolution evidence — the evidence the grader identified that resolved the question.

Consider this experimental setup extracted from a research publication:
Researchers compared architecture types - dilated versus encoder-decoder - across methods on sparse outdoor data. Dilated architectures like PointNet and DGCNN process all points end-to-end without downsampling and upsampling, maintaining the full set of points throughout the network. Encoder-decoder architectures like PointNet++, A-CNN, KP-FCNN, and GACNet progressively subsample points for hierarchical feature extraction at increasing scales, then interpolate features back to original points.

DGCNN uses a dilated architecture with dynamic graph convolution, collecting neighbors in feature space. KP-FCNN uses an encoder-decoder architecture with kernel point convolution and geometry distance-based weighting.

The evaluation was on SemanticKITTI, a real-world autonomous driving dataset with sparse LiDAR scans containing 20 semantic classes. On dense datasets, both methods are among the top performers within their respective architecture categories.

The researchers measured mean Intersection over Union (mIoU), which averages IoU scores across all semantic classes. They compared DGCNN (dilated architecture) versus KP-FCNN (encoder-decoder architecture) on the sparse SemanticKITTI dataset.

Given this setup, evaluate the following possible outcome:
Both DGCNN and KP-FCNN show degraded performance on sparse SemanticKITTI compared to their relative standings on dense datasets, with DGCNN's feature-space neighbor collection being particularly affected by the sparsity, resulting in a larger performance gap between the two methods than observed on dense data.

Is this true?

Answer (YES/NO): NO